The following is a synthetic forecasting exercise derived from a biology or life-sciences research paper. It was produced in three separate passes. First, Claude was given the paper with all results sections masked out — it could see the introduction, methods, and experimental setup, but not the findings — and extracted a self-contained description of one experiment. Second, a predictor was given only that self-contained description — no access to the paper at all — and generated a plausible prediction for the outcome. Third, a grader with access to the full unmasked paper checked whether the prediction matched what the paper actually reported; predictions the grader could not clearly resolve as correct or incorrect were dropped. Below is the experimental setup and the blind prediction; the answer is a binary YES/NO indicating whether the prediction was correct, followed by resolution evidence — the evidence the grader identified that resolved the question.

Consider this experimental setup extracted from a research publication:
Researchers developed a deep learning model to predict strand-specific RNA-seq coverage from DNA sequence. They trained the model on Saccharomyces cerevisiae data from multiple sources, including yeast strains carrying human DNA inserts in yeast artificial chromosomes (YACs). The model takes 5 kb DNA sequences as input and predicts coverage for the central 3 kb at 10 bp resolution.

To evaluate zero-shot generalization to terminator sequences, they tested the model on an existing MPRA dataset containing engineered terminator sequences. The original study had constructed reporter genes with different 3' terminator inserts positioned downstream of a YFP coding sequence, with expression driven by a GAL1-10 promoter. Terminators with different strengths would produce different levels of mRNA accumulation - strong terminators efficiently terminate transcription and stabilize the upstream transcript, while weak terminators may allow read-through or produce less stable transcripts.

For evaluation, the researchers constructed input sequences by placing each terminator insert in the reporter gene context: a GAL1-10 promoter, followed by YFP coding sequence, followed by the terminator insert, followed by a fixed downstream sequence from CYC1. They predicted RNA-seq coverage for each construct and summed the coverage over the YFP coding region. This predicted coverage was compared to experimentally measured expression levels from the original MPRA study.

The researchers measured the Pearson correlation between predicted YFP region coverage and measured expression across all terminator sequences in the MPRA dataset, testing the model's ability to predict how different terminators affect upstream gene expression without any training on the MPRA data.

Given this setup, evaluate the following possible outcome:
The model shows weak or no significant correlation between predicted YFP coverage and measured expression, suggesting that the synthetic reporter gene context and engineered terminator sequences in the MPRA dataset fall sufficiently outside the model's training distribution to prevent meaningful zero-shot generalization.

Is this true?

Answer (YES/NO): NO